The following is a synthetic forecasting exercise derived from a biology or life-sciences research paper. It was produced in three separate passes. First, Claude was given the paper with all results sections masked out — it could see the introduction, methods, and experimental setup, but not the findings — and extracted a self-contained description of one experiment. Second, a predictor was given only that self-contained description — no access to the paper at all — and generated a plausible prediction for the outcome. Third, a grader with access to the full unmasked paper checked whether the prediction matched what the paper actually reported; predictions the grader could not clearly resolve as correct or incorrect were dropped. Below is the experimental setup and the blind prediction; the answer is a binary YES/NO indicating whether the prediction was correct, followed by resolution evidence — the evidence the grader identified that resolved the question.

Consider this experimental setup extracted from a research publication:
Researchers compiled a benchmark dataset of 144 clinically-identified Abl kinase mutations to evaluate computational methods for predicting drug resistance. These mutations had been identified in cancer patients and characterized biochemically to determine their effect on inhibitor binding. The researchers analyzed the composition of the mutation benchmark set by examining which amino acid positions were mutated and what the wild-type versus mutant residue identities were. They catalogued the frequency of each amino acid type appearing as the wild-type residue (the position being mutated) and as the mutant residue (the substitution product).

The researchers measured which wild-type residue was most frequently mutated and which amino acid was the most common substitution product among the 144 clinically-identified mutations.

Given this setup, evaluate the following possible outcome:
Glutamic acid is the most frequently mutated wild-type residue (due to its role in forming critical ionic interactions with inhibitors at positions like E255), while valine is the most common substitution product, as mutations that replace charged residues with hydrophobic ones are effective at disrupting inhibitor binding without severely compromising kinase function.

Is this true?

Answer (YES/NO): NO